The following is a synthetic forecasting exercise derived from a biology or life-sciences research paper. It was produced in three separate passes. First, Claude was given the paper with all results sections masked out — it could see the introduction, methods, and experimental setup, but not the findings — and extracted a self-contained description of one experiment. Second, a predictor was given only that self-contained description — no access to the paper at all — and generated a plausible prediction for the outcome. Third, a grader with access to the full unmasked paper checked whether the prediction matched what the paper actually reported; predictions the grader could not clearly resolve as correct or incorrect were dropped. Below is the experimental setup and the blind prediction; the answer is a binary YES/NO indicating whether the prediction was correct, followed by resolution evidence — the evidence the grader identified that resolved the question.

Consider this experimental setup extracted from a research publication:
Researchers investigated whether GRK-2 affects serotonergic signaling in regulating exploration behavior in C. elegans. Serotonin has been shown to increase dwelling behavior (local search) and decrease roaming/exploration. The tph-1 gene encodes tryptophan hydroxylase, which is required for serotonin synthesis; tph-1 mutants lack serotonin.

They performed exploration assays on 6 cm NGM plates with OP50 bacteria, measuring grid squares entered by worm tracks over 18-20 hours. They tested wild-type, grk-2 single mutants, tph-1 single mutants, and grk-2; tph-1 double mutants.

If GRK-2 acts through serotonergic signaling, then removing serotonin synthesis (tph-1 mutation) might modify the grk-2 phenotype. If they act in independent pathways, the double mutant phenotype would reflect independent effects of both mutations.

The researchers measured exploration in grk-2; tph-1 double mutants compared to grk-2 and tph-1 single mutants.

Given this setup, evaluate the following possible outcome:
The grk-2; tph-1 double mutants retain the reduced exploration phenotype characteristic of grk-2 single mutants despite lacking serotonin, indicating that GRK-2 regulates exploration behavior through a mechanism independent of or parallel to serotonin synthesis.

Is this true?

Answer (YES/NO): NO